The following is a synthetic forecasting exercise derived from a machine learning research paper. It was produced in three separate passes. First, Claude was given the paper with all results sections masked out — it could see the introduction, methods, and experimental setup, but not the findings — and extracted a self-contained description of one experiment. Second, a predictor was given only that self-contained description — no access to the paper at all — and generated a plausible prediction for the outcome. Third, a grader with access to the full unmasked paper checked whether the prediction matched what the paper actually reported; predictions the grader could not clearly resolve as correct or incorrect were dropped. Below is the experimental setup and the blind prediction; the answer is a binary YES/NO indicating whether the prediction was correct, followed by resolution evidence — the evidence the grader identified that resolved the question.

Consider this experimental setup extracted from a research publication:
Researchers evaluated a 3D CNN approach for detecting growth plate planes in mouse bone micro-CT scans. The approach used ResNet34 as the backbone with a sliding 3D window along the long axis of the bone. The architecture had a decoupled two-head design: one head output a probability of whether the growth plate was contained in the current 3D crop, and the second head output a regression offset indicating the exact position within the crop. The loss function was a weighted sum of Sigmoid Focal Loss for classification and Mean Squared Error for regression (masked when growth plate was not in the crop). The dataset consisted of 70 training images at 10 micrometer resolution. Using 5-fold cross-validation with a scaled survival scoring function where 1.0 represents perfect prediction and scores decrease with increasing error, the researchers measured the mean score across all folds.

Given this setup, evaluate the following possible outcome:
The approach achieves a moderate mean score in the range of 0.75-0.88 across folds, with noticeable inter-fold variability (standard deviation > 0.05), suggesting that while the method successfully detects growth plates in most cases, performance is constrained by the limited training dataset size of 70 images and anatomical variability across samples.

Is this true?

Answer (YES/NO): NO